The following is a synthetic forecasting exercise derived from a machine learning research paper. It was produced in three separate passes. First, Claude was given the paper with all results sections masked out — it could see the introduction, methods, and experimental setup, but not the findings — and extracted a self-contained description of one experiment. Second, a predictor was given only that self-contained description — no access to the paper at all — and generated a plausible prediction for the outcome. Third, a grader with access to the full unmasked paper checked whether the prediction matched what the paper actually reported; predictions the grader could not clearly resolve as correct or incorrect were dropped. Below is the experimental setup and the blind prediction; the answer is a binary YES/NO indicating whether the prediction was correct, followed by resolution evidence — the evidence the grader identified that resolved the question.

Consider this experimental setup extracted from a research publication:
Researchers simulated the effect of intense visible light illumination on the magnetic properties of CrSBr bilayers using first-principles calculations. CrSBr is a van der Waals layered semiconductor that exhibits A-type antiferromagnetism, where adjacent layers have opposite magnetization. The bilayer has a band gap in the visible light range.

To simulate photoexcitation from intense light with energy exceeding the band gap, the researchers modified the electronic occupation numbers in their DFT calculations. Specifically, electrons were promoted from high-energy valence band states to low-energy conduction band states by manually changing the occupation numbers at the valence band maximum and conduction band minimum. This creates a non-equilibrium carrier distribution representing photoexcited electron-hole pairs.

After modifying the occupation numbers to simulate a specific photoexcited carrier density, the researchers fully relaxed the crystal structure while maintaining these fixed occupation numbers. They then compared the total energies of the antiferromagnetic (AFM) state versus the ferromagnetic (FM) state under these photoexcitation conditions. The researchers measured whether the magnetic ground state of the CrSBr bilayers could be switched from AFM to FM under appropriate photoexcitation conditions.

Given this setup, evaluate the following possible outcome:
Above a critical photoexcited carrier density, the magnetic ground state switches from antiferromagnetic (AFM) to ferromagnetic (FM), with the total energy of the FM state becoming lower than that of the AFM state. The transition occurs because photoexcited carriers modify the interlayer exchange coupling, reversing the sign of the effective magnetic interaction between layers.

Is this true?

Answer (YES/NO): YES